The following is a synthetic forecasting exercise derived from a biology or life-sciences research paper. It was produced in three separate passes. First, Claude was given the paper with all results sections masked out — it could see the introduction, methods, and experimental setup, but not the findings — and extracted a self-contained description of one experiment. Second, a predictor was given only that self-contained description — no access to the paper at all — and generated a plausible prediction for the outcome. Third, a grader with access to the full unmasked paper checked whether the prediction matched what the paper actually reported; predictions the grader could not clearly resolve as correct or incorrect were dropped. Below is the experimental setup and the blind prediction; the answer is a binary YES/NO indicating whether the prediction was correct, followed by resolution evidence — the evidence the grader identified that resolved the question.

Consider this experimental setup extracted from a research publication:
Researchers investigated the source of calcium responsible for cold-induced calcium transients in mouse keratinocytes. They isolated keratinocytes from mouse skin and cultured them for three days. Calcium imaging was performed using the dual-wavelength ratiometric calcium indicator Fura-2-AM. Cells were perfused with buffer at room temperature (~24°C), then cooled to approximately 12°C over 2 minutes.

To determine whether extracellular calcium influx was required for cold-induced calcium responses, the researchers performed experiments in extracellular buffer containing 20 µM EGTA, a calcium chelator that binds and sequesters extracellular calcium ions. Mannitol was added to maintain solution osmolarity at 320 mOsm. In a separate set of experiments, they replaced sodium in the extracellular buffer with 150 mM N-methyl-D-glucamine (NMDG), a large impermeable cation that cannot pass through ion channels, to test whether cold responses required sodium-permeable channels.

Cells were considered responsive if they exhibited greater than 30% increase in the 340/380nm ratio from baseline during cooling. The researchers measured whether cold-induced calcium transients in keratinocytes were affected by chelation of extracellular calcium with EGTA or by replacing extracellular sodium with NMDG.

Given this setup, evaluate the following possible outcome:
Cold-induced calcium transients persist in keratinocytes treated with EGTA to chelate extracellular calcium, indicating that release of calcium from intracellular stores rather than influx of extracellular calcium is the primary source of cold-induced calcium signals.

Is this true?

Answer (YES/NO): YES